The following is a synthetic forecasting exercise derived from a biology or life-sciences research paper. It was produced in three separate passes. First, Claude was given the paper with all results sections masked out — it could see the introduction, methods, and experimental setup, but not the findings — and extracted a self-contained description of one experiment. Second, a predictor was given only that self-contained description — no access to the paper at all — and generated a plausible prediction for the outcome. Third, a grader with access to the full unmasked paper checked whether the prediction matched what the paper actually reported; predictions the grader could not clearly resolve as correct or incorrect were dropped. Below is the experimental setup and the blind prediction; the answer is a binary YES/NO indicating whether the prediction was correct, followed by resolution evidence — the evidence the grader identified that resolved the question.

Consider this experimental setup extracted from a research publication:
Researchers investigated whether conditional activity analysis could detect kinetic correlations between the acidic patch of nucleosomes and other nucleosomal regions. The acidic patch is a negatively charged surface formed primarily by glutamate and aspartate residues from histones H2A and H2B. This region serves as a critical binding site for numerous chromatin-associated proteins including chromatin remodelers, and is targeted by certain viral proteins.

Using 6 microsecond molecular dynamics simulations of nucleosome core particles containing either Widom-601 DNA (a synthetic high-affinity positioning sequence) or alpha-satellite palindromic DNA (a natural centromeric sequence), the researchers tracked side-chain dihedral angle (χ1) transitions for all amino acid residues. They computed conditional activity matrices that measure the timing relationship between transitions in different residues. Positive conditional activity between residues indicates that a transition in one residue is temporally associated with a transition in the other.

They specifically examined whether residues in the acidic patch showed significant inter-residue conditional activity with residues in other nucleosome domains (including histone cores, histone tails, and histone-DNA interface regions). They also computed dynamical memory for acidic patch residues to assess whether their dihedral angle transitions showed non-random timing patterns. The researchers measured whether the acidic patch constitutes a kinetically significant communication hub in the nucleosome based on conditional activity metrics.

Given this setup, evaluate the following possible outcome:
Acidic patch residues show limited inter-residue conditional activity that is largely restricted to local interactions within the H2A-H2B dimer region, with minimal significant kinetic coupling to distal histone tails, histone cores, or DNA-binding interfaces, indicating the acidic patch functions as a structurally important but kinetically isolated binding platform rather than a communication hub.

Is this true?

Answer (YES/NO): NO